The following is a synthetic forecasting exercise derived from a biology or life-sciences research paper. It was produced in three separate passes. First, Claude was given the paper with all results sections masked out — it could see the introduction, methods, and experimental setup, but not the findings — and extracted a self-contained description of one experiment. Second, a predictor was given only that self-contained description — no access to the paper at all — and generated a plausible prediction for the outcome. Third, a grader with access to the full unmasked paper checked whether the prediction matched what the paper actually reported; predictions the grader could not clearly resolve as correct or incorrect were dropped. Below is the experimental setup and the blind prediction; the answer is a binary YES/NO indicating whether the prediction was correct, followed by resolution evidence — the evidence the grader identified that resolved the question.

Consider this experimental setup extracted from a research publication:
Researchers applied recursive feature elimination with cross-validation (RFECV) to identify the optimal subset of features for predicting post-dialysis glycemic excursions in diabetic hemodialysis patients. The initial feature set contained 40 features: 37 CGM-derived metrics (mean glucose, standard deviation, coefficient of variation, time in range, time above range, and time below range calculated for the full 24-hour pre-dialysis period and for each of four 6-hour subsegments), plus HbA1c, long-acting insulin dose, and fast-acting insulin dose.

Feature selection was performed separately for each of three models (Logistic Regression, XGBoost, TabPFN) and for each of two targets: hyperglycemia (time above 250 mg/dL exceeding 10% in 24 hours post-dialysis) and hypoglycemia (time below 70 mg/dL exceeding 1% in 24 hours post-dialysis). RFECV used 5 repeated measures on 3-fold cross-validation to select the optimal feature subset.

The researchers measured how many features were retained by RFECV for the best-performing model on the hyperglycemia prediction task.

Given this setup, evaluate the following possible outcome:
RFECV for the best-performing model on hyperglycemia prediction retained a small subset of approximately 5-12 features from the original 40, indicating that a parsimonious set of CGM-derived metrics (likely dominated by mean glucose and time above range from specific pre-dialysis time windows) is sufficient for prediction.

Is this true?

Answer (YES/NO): YES